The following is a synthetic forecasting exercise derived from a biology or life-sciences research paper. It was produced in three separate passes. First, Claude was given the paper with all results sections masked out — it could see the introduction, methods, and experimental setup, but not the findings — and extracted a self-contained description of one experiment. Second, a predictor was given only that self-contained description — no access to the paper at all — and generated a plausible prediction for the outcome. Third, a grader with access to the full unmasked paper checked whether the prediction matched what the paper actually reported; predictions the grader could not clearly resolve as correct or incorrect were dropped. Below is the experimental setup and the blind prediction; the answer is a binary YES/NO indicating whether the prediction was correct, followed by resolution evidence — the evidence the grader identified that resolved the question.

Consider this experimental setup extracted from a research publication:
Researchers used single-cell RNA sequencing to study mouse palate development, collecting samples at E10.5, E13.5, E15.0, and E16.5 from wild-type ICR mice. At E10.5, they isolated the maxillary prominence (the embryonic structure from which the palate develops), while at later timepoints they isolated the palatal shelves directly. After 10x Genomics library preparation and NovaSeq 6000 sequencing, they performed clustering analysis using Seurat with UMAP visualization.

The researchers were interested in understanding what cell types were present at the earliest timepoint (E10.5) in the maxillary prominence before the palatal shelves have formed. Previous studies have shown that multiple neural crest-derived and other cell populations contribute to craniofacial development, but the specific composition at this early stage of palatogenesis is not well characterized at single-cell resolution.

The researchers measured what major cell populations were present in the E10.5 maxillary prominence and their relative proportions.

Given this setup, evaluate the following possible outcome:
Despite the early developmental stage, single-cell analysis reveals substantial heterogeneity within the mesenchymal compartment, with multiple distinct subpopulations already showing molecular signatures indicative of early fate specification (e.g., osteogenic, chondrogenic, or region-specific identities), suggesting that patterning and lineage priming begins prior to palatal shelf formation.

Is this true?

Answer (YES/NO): NO